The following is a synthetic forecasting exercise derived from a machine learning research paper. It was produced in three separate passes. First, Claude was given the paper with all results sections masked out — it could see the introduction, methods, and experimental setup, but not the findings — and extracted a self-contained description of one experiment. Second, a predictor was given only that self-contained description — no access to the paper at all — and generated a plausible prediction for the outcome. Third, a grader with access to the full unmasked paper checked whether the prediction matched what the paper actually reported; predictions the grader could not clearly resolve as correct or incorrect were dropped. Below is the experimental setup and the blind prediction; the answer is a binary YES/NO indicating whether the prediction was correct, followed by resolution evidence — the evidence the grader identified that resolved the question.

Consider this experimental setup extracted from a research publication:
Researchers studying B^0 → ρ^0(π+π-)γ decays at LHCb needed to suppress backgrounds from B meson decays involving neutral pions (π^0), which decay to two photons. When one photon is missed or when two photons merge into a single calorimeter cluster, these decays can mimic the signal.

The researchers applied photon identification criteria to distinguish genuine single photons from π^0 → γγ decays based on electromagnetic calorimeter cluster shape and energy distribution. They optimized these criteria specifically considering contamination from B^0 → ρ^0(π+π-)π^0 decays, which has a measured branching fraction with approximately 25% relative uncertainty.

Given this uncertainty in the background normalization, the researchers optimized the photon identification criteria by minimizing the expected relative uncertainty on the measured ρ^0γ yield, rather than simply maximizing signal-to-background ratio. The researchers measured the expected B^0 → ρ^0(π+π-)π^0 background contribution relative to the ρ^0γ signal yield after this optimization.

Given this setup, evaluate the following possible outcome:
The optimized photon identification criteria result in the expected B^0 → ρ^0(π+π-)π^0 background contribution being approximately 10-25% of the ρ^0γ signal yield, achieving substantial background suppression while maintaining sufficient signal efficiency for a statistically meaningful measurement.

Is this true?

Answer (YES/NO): YES